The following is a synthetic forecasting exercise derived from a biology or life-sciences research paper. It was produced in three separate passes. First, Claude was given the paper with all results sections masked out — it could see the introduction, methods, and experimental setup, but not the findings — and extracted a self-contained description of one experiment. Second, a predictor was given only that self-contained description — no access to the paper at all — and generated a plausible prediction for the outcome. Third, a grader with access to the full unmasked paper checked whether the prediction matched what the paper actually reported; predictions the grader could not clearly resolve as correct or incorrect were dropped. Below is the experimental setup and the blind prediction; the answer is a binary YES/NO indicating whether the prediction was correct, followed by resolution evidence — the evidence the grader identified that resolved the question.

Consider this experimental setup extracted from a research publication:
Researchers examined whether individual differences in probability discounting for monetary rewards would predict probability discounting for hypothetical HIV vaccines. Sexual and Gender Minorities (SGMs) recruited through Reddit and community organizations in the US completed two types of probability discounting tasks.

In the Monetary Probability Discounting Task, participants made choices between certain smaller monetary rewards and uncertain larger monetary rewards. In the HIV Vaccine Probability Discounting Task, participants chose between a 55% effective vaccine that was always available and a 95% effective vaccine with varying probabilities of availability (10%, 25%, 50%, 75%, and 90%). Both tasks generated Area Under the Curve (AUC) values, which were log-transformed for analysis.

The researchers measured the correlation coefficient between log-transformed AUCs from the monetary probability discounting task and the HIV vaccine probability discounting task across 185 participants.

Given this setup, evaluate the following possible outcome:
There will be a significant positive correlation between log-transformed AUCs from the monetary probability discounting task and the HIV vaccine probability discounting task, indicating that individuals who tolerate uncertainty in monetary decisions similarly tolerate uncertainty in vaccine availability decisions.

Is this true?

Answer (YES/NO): NO